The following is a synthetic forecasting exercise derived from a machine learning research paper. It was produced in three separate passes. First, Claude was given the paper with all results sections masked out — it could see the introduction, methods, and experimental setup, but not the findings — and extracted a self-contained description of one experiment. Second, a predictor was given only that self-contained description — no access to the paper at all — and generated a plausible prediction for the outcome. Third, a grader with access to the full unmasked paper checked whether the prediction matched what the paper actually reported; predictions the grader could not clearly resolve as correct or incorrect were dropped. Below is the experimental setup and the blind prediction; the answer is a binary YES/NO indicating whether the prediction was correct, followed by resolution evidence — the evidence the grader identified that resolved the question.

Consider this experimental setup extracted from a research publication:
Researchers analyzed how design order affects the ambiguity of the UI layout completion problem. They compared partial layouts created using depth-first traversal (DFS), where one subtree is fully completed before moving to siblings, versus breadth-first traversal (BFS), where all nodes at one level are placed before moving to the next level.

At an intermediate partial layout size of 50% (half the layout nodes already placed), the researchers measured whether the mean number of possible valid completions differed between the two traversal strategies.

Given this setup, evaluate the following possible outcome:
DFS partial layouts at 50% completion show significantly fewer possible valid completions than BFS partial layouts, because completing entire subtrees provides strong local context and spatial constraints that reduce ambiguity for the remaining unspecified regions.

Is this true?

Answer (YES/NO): NO